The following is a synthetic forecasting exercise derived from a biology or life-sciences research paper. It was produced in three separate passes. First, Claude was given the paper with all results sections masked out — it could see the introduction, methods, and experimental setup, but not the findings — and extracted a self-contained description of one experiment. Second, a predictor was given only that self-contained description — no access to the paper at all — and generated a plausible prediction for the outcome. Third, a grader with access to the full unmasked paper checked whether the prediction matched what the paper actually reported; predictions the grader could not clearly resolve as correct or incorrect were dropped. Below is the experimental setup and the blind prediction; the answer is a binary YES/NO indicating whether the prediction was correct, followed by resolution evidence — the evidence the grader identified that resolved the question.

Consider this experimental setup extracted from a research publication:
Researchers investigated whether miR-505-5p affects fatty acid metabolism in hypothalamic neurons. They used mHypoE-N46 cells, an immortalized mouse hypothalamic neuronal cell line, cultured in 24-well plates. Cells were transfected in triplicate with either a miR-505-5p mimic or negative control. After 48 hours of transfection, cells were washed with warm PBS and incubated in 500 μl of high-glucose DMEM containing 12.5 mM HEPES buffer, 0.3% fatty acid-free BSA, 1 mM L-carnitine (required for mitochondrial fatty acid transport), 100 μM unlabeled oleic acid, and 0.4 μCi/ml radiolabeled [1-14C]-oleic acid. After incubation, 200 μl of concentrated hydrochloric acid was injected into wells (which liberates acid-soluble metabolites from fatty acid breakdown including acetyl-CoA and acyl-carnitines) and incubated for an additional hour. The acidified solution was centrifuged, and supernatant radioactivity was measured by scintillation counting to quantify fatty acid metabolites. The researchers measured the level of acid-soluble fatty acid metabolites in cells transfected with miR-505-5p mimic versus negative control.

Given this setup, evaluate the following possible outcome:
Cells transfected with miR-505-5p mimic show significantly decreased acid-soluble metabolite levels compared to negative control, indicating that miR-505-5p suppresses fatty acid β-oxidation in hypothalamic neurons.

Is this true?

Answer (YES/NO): YES